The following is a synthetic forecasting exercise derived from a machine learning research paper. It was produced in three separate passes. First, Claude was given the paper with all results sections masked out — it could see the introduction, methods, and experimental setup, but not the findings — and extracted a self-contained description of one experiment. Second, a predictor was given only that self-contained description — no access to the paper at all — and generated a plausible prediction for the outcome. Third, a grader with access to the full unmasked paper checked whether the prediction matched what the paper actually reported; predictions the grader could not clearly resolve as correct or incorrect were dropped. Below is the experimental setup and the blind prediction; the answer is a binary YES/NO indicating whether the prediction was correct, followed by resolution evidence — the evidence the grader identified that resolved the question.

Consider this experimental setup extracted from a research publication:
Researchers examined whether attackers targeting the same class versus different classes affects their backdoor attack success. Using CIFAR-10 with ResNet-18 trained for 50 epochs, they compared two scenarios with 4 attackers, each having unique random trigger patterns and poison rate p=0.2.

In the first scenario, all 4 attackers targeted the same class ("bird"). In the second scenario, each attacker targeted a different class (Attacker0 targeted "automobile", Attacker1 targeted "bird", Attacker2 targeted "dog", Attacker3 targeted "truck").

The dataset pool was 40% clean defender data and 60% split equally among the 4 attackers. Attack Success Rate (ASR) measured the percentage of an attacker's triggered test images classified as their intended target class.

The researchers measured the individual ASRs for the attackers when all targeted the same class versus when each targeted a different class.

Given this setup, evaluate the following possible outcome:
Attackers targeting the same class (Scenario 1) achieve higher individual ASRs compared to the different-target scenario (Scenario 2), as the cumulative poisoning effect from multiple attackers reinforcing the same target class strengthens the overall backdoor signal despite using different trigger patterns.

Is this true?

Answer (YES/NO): YES